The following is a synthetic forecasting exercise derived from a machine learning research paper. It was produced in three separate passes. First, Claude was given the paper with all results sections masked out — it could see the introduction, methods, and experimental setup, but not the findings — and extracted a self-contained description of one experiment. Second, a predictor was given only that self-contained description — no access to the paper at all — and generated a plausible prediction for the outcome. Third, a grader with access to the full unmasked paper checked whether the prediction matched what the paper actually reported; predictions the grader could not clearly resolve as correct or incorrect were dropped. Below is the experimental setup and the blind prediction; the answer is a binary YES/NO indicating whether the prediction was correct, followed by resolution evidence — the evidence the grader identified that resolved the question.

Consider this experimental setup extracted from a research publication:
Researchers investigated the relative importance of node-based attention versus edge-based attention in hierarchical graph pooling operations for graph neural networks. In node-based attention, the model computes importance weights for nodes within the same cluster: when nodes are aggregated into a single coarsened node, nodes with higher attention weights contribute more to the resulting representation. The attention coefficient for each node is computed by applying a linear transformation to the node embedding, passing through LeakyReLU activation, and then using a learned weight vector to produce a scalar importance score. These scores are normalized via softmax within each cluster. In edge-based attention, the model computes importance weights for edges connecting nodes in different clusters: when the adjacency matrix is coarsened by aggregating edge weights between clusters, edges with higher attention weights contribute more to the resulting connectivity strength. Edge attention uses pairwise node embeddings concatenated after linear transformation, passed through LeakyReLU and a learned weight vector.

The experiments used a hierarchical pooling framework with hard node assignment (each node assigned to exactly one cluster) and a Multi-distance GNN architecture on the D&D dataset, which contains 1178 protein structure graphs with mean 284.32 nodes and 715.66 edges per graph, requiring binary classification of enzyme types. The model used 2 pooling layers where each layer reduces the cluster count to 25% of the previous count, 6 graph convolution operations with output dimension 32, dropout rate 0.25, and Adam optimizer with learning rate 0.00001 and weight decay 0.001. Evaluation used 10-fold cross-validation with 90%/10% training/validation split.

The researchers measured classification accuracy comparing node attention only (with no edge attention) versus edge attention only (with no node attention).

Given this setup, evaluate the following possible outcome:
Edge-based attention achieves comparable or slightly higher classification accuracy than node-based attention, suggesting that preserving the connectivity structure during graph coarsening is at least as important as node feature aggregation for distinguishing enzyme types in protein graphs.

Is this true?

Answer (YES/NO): YES